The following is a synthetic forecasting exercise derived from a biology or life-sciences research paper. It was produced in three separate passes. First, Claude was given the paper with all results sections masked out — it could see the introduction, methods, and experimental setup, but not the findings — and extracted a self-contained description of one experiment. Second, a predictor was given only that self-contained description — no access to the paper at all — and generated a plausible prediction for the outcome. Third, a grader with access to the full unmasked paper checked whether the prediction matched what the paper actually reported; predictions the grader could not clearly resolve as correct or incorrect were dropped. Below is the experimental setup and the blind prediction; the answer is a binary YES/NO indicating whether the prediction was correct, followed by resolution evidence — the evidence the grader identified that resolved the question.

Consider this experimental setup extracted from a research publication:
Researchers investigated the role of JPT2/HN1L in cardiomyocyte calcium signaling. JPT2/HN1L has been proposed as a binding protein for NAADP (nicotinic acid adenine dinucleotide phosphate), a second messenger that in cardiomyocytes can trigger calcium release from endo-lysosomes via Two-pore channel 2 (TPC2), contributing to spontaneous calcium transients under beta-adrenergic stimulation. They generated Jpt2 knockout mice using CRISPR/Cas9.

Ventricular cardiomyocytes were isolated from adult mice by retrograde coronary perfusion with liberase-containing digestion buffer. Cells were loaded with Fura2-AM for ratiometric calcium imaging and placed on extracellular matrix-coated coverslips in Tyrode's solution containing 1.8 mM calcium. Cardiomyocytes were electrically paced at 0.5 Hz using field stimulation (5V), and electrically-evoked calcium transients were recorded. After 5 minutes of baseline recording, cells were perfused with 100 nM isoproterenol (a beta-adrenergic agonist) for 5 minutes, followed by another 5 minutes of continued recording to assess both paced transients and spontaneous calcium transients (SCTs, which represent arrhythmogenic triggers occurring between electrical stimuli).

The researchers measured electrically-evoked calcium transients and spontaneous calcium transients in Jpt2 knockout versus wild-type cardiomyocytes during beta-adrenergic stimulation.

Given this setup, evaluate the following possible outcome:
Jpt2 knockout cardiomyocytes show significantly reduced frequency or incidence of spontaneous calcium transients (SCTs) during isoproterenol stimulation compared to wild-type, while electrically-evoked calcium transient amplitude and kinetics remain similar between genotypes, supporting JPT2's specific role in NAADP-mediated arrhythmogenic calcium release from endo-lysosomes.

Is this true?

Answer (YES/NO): NO